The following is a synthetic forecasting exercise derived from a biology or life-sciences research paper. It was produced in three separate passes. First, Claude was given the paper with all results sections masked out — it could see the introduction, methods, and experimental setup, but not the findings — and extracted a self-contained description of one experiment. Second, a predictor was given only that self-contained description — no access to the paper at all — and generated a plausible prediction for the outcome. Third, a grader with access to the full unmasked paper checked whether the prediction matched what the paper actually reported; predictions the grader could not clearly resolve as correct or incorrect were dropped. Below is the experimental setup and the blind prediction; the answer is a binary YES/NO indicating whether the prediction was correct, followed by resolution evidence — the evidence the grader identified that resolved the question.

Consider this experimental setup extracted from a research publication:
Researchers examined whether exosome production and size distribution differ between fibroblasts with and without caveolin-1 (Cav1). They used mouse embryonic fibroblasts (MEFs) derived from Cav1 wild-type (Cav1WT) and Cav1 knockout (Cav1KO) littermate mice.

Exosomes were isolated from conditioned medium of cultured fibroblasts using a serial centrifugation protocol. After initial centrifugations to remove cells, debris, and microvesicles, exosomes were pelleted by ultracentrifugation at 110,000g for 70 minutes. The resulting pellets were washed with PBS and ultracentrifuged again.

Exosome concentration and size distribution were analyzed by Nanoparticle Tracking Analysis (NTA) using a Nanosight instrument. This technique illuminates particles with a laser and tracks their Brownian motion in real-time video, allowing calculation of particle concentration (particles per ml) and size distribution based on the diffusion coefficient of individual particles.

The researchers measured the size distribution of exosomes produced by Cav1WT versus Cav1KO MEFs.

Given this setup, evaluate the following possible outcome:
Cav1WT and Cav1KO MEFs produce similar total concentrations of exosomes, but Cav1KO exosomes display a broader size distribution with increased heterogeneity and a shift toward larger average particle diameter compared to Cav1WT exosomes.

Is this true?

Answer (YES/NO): NO